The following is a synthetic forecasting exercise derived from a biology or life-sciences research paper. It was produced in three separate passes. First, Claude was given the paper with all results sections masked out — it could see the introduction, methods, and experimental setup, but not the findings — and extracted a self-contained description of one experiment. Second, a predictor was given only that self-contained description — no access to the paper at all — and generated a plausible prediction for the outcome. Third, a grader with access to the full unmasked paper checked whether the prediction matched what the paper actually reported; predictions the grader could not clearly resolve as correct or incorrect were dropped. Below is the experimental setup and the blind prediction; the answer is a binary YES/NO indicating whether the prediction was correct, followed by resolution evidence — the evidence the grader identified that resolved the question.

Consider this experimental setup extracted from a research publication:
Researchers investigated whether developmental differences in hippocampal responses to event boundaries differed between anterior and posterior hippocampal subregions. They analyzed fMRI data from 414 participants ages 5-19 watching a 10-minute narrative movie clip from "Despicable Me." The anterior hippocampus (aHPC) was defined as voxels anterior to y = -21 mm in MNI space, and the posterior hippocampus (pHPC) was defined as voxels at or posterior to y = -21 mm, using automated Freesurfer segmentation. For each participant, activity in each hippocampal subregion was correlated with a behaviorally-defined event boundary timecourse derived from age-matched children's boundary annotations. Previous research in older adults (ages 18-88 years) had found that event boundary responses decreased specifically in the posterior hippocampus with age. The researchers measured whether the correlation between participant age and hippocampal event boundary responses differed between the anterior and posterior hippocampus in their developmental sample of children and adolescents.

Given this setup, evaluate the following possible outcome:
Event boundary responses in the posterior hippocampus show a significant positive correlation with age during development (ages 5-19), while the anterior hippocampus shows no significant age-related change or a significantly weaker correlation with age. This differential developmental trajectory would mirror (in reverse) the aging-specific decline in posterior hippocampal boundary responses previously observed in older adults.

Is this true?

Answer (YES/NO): NO